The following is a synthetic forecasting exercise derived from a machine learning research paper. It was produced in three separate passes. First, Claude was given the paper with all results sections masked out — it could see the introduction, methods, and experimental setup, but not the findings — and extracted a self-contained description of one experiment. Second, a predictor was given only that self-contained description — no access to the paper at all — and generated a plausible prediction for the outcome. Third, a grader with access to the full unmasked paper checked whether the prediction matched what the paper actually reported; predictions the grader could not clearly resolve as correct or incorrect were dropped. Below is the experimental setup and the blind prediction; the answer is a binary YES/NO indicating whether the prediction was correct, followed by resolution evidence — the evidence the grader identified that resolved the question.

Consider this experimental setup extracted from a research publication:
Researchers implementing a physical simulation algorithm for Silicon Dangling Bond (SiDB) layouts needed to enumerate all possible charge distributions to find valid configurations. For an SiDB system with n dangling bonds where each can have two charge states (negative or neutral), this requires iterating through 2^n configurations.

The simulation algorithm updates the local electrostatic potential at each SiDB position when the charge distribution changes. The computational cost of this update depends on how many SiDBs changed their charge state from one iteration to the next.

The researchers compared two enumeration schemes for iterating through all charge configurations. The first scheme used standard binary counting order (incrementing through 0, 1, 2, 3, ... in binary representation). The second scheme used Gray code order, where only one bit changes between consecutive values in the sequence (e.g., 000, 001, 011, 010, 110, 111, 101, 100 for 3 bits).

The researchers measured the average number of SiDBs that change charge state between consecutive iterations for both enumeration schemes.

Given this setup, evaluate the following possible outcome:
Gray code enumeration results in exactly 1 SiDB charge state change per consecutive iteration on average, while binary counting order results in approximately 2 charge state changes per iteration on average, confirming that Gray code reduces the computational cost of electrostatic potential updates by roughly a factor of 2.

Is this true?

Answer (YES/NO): YES